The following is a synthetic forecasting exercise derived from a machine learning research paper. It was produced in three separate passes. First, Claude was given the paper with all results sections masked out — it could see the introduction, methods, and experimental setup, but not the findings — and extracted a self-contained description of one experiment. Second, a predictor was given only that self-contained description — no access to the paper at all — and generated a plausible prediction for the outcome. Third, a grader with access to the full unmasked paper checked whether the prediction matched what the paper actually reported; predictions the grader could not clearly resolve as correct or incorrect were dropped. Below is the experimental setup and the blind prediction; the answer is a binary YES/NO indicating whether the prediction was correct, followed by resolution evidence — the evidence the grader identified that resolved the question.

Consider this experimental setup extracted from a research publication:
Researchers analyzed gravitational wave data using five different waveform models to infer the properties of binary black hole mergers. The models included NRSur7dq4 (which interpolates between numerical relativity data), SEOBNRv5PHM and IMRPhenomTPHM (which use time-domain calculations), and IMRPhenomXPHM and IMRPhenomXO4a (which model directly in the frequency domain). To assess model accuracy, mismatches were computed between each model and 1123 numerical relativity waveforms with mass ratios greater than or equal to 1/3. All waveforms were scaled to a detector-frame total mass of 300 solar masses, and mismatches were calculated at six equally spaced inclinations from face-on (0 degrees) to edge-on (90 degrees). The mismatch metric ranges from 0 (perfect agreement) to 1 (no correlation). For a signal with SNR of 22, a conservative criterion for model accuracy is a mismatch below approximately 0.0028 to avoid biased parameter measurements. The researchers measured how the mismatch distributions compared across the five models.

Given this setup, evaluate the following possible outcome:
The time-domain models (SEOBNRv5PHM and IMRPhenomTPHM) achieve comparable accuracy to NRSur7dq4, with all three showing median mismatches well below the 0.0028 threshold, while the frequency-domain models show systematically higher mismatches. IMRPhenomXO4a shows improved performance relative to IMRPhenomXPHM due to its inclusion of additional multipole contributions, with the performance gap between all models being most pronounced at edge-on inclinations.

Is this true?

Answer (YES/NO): NO